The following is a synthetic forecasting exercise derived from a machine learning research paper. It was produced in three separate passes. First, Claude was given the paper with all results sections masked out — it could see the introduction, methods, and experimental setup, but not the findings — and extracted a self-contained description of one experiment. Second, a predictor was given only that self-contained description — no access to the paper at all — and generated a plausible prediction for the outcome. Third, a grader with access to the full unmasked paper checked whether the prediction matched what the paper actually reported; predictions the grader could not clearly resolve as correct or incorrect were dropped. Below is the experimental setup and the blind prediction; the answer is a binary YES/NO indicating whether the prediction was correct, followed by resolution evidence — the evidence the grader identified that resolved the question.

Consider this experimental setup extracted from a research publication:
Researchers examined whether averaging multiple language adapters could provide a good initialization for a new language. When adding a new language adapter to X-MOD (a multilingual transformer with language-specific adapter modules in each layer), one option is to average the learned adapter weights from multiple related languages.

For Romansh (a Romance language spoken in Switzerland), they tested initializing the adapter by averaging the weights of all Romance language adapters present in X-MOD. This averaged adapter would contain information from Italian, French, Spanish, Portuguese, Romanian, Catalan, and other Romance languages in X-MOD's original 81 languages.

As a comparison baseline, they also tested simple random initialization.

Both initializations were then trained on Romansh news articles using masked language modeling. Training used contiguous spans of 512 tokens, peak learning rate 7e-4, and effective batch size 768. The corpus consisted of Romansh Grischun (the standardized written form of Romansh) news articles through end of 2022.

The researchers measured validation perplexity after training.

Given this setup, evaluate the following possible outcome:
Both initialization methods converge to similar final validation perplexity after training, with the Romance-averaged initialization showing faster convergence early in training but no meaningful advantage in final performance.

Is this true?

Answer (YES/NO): NO